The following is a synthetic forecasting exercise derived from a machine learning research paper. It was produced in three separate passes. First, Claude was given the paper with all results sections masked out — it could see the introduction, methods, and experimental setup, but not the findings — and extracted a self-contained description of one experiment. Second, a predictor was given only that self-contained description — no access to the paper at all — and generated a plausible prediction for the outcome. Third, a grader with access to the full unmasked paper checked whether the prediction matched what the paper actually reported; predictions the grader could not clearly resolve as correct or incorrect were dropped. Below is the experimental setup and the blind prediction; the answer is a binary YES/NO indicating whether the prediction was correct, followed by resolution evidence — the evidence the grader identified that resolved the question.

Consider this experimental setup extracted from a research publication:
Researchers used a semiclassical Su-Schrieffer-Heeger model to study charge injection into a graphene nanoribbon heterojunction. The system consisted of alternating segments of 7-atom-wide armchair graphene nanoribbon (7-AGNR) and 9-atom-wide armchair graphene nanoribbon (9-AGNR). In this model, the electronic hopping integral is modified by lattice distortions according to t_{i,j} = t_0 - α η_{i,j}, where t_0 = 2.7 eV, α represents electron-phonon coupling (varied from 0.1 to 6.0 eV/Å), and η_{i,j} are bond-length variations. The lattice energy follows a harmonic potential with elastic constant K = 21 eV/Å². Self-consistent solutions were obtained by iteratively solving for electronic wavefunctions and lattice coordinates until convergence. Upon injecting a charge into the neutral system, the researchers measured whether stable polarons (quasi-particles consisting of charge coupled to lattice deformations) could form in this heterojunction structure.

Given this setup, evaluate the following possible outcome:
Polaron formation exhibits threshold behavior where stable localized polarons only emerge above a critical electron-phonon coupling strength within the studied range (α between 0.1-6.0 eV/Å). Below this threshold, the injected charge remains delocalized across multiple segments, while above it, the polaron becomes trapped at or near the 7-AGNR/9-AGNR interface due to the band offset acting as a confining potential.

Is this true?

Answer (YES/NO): NO